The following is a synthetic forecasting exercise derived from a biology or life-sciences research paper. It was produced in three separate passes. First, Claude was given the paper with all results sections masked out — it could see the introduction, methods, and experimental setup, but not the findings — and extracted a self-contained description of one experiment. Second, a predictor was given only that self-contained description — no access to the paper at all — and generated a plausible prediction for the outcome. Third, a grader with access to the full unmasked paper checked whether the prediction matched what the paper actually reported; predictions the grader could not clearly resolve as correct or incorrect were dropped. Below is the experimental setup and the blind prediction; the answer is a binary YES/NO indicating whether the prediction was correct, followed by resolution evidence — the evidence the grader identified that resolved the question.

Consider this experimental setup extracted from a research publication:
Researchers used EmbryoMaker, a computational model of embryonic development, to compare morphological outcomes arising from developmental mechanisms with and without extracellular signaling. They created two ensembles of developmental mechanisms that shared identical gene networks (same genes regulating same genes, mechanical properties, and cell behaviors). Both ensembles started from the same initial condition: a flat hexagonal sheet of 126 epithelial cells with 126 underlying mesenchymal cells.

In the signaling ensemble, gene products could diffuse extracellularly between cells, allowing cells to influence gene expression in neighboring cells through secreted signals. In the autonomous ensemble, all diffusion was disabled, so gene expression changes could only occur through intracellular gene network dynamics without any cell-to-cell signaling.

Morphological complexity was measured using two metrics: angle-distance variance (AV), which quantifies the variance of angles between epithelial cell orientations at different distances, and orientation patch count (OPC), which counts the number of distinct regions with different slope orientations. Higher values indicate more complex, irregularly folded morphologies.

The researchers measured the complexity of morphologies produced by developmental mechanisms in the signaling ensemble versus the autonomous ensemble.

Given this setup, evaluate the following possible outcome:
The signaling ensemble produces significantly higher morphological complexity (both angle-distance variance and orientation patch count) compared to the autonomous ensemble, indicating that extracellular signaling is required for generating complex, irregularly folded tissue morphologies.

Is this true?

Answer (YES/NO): NO